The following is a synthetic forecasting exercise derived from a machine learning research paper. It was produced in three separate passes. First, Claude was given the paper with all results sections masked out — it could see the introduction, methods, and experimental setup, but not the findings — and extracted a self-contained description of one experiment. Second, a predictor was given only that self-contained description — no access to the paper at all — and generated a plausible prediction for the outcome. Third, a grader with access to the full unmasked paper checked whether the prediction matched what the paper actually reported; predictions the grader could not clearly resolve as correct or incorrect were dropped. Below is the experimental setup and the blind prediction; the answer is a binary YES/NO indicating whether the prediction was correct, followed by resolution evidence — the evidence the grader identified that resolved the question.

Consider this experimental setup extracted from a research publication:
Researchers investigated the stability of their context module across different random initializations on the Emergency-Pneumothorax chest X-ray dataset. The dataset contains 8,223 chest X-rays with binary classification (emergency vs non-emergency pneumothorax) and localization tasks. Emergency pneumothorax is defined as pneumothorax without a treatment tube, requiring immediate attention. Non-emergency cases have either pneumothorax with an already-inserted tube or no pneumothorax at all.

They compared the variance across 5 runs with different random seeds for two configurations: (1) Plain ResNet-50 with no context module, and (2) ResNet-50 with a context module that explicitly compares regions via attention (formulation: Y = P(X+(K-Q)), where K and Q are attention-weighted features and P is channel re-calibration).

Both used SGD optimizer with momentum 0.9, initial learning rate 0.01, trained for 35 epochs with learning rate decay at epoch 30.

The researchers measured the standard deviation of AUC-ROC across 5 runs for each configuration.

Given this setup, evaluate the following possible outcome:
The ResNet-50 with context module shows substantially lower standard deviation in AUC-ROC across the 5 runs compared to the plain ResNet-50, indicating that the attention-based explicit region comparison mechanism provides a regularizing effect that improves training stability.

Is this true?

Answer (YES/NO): YES